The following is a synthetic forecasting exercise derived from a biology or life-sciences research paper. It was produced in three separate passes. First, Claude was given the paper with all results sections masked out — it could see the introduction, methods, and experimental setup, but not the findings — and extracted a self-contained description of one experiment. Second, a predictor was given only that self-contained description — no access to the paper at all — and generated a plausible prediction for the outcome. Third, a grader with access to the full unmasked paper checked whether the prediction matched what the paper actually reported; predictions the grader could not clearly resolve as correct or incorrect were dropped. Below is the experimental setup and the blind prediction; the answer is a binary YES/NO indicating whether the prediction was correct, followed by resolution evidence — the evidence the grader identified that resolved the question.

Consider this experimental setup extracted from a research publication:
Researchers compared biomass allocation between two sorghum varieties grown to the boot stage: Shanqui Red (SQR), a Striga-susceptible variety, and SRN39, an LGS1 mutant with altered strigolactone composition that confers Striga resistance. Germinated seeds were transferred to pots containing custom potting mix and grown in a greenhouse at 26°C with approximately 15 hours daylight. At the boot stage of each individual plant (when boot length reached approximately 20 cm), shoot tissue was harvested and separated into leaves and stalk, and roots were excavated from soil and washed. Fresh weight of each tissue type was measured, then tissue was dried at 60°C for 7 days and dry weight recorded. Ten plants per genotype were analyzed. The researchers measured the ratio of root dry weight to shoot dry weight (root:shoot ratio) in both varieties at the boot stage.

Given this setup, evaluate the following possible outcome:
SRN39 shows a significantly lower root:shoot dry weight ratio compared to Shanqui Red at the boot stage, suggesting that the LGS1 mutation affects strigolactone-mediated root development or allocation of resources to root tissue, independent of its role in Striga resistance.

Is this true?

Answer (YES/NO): NO